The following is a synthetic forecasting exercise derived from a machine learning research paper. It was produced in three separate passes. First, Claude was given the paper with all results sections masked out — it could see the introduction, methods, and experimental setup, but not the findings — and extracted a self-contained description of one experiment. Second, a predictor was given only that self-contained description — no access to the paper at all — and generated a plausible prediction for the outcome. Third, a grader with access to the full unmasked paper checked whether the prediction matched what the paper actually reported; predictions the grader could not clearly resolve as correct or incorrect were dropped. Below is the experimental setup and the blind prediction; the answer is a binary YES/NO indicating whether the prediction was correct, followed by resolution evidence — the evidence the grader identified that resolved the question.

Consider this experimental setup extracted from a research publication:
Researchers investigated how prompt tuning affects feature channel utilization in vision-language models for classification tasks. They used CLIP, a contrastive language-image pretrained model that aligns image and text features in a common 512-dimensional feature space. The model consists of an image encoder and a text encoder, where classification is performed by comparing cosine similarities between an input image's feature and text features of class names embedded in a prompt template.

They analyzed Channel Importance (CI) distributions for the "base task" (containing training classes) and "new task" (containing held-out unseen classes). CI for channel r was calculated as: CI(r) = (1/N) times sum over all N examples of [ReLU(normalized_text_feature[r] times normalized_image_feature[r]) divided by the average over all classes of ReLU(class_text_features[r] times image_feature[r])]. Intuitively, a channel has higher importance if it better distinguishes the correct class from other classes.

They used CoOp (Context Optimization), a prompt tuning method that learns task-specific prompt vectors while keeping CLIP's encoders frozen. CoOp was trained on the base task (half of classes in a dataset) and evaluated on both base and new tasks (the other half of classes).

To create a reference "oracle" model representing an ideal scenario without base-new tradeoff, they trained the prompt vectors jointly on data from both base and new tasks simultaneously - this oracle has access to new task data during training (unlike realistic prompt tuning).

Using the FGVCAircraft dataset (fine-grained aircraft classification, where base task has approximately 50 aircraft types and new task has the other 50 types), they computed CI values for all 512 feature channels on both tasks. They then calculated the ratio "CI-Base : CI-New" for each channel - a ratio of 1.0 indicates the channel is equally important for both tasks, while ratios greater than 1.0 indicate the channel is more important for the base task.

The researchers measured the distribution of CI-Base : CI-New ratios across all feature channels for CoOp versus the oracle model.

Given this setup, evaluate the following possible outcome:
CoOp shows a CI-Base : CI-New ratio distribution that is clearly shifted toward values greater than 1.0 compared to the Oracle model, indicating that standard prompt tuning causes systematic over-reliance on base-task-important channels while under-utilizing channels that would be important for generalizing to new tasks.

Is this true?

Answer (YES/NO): YES